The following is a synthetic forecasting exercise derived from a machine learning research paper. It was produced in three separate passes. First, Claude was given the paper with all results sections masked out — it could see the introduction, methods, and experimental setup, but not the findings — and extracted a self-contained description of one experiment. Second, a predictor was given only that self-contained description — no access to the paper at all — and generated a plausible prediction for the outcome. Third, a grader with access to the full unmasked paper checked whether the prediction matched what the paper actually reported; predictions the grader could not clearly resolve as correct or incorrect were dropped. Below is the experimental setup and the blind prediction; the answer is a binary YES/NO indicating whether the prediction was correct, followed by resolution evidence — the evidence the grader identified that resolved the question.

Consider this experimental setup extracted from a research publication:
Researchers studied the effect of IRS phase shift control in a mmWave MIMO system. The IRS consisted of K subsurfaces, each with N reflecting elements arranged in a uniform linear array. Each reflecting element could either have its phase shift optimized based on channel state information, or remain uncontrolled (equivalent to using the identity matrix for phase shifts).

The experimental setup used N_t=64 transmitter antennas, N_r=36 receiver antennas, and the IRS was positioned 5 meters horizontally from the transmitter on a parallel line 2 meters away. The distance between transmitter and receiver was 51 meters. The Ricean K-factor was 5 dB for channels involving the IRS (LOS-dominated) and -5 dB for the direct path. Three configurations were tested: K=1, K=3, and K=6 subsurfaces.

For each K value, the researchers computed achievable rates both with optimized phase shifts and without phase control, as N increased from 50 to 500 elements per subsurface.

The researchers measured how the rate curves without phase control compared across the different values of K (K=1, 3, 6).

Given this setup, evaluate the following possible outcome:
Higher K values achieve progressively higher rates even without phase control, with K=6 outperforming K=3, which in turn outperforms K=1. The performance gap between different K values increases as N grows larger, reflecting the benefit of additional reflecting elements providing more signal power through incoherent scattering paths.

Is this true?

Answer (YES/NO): NO